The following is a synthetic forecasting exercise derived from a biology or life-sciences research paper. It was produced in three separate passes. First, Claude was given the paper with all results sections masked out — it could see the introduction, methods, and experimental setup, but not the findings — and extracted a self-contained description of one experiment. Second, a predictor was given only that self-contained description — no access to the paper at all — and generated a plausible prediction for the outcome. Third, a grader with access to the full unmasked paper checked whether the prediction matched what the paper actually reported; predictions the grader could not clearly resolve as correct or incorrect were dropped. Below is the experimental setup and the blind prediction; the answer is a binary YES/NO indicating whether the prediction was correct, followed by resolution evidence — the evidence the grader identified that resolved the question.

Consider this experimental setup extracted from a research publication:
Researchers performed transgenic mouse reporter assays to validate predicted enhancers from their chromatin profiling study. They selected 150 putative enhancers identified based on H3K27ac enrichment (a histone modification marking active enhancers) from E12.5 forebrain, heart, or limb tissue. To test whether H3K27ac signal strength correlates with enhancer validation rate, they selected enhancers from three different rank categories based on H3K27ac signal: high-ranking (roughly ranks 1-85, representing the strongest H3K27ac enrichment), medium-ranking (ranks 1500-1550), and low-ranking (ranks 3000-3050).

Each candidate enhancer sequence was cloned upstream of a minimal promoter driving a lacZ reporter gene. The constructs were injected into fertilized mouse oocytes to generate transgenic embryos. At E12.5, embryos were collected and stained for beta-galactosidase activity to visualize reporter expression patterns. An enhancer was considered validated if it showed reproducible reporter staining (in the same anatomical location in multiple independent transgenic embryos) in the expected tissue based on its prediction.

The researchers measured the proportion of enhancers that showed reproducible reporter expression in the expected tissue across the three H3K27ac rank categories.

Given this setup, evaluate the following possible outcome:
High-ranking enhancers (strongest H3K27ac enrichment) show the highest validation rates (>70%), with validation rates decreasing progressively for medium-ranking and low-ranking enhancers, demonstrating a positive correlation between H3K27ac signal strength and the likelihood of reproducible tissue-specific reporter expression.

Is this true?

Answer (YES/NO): NO